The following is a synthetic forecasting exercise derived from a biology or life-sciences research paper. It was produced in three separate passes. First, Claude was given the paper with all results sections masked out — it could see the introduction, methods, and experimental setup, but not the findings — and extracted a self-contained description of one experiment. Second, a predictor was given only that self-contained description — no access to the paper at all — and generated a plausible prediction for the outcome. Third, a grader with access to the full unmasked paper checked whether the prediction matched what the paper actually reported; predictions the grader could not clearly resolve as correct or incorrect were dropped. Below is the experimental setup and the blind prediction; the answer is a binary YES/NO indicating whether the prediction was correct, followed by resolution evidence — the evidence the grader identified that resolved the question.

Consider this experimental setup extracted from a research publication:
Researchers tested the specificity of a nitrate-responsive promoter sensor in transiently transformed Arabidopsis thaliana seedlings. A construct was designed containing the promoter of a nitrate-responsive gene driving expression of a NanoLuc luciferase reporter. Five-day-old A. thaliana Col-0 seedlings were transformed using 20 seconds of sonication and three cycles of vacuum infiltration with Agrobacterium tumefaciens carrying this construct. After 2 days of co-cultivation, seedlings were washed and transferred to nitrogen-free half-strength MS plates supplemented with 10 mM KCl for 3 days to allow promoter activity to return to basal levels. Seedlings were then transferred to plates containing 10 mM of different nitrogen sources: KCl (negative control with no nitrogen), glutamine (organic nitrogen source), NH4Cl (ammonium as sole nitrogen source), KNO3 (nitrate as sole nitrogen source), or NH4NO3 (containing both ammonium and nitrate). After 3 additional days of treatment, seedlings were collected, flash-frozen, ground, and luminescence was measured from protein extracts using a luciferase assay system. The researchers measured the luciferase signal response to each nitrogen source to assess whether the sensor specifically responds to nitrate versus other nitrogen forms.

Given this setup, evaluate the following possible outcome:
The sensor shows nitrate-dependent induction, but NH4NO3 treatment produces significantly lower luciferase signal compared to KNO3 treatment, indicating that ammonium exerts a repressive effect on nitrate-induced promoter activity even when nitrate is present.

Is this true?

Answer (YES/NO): YES